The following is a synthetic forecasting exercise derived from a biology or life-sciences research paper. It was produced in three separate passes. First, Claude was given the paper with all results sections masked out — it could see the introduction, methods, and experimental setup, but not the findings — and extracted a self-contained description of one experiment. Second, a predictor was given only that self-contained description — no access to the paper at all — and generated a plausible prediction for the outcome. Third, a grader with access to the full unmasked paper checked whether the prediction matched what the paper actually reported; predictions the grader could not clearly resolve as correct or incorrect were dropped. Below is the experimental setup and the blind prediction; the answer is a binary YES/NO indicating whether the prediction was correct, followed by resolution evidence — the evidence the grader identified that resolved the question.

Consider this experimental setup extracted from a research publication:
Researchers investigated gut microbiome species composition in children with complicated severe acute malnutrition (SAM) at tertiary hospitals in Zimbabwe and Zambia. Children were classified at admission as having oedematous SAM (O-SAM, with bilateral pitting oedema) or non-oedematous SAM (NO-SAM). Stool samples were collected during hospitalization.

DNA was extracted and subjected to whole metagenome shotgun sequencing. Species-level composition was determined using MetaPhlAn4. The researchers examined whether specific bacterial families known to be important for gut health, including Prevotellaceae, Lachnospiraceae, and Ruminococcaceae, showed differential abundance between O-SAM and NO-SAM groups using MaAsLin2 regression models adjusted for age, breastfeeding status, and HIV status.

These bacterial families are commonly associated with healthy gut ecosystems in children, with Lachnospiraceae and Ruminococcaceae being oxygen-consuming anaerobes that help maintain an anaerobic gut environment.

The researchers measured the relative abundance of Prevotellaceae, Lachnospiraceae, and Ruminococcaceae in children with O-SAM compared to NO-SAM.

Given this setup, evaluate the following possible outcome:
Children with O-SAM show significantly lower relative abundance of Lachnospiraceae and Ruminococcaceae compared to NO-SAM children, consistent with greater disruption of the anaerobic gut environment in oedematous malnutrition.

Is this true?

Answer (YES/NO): NO